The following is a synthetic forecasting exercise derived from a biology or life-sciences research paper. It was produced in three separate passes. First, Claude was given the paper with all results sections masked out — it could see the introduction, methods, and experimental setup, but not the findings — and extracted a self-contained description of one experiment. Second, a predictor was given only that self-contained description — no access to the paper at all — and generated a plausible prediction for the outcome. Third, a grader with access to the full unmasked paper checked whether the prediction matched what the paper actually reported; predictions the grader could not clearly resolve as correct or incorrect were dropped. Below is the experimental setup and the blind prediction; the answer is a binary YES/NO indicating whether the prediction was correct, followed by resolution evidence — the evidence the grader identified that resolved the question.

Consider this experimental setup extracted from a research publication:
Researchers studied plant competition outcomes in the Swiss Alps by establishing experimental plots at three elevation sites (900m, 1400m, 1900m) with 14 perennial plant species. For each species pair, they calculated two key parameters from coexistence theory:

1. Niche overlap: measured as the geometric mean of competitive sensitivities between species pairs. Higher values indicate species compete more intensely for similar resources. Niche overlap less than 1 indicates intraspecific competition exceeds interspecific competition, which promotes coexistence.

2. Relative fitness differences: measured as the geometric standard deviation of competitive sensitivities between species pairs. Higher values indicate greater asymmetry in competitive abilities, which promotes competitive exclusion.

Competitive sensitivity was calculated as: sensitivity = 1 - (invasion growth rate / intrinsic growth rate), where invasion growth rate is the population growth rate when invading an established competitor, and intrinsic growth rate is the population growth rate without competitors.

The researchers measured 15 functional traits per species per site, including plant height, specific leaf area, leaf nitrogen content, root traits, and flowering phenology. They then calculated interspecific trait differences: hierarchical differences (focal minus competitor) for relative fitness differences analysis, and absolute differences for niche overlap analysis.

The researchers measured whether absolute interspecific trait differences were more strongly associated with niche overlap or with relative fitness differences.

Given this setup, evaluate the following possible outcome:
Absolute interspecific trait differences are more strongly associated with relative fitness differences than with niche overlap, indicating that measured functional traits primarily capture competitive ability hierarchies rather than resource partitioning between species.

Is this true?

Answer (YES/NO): YES